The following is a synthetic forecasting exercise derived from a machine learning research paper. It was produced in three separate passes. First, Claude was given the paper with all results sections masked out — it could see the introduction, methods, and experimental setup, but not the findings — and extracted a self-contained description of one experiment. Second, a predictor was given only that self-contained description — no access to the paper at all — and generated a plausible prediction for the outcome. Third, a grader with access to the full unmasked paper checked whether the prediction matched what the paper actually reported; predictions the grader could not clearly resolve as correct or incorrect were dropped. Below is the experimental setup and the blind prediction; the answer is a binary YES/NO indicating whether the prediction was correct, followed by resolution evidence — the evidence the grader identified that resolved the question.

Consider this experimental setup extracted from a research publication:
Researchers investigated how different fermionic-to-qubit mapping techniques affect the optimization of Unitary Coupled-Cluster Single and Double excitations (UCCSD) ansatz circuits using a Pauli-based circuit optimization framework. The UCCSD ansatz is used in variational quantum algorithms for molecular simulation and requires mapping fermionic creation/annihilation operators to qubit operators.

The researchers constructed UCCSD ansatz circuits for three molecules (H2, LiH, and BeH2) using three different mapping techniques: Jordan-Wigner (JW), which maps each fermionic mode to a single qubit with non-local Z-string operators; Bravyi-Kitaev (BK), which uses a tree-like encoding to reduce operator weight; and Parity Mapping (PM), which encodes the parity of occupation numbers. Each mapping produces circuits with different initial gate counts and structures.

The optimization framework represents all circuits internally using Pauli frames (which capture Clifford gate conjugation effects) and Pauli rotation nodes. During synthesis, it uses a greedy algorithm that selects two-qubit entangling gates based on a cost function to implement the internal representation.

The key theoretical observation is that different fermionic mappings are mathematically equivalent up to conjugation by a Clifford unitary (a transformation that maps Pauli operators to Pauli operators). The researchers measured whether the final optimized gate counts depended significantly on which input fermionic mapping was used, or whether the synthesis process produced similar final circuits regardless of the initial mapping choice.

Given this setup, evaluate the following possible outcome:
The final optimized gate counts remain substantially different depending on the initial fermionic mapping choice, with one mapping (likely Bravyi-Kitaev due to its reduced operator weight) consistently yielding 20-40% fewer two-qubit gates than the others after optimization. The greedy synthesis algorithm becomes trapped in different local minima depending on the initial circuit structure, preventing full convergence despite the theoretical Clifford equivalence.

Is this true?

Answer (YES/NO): NO